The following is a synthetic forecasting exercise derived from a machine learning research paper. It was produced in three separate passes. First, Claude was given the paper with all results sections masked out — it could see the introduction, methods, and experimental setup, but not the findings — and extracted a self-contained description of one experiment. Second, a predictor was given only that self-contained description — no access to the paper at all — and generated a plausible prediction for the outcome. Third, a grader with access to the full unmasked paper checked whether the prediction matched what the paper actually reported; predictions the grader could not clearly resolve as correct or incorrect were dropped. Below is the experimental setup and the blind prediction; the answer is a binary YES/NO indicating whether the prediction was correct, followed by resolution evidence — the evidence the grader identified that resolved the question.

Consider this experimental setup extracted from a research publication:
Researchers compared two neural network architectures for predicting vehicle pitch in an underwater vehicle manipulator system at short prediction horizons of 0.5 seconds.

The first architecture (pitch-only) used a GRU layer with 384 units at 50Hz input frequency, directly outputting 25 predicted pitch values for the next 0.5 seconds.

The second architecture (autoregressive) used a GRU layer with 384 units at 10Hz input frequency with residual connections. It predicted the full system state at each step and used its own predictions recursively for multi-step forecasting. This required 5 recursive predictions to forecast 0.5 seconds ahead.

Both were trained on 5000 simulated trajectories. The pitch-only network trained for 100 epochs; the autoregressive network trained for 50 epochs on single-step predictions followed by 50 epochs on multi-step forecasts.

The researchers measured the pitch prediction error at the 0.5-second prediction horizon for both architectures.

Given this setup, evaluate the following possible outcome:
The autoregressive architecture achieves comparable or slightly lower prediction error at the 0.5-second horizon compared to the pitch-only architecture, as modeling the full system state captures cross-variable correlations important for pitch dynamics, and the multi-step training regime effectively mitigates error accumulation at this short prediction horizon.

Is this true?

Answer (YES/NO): NO